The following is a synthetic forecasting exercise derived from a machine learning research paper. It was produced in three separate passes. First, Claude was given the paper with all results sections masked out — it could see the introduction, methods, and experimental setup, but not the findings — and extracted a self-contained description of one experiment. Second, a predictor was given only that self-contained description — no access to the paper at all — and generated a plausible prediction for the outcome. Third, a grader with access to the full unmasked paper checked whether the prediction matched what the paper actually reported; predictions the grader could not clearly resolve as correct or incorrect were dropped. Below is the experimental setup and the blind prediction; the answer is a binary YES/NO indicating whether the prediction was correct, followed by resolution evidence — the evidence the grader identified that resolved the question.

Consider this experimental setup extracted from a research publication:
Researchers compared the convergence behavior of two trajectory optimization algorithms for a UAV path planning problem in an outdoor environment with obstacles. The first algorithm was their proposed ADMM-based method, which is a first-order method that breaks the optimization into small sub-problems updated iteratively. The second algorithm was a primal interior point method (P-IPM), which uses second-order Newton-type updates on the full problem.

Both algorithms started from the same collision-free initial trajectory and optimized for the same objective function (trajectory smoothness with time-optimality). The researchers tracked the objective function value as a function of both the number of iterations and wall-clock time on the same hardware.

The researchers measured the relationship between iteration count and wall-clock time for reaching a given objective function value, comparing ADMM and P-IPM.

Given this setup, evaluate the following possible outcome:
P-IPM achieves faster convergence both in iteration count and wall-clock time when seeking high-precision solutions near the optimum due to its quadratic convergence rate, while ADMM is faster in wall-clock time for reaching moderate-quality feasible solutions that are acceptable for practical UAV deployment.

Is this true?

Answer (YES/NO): NO